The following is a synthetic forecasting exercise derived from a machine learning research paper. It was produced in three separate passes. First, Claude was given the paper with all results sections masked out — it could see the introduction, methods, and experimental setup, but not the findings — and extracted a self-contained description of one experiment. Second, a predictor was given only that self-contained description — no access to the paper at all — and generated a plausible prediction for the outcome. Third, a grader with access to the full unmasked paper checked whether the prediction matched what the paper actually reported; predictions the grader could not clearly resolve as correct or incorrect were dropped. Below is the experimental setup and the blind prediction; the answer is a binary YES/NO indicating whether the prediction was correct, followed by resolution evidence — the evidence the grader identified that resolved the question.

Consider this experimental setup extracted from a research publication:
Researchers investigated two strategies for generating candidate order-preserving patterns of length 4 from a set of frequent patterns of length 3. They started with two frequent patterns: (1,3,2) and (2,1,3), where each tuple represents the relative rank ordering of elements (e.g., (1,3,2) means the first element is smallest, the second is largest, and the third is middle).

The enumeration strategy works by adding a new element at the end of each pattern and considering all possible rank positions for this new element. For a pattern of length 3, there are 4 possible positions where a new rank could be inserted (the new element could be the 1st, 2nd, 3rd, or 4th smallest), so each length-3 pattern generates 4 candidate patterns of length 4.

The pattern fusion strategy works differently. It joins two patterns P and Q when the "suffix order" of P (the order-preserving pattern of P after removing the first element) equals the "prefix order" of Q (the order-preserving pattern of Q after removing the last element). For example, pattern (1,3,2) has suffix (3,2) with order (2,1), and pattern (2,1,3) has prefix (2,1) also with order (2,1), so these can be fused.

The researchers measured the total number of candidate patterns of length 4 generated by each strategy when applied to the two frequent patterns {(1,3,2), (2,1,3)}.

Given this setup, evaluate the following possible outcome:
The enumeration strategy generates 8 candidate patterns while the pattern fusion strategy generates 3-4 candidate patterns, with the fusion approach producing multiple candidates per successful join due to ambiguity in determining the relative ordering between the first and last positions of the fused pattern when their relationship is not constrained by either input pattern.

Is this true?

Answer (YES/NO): YES